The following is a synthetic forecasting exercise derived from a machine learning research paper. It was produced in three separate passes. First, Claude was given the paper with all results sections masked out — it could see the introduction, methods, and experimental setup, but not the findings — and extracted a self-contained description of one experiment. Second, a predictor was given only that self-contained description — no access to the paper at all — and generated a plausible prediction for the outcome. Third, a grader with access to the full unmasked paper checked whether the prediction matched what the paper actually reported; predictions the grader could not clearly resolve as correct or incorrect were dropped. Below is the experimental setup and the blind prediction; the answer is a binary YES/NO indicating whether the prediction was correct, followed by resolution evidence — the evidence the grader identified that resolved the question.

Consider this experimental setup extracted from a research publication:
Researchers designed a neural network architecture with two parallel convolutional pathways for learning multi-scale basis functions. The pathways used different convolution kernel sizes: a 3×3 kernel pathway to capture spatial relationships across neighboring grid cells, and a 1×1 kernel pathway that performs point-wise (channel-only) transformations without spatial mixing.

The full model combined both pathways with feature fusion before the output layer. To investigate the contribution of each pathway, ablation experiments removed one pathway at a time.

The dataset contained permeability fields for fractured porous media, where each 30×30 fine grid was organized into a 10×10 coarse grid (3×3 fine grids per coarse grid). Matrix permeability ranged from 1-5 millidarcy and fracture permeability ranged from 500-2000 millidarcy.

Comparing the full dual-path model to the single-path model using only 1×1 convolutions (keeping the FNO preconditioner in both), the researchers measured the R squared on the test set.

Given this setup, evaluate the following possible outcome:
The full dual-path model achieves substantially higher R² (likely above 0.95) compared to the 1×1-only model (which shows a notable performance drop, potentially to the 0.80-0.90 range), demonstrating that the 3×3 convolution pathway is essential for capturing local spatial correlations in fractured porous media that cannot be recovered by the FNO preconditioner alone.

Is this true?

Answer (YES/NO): NO